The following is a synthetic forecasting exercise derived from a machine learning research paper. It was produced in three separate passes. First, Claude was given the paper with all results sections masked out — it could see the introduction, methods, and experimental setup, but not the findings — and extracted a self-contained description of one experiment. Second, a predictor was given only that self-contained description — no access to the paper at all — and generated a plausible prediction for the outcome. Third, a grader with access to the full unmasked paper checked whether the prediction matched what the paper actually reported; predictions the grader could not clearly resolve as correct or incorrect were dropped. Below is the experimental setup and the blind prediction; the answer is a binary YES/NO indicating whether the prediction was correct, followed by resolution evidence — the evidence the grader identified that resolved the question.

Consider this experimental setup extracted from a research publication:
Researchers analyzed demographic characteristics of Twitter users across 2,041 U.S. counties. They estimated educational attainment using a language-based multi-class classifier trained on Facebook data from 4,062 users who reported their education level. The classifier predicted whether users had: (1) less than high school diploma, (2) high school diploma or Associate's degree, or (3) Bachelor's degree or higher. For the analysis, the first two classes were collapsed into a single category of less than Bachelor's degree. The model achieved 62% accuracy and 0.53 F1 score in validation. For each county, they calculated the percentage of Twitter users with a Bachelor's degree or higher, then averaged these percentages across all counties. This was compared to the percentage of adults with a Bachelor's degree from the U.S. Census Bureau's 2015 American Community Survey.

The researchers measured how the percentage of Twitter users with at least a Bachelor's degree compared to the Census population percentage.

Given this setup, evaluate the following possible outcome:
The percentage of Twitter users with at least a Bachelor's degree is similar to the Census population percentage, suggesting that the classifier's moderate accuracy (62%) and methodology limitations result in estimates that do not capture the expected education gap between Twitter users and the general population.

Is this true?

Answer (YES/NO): NO